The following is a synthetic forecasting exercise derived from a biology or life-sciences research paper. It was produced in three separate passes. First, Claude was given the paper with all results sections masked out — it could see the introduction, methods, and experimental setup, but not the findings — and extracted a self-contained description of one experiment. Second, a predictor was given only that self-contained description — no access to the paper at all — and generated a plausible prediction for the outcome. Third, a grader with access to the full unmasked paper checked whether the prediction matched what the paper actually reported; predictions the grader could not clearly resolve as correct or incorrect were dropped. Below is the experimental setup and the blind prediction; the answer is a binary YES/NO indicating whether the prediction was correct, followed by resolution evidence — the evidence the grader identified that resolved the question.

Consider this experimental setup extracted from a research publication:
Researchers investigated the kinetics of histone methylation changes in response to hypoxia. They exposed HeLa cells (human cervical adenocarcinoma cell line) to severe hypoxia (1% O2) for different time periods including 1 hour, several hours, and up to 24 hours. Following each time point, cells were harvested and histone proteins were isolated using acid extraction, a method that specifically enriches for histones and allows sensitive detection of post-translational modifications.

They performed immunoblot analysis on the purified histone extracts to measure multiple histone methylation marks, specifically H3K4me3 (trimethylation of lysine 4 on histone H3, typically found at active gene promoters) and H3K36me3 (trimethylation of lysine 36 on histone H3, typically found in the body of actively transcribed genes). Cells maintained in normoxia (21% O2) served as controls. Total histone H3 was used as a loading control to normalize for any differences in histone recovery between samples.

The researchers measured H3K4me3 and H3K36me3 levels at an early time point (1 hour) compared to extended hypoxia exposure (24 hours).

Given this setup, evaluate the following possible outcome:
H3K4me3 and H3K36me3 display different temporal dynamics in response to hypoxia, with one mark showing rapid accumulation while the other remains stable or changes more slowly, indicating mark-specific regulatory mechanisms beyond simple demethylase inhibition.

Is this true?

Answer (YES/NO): NO